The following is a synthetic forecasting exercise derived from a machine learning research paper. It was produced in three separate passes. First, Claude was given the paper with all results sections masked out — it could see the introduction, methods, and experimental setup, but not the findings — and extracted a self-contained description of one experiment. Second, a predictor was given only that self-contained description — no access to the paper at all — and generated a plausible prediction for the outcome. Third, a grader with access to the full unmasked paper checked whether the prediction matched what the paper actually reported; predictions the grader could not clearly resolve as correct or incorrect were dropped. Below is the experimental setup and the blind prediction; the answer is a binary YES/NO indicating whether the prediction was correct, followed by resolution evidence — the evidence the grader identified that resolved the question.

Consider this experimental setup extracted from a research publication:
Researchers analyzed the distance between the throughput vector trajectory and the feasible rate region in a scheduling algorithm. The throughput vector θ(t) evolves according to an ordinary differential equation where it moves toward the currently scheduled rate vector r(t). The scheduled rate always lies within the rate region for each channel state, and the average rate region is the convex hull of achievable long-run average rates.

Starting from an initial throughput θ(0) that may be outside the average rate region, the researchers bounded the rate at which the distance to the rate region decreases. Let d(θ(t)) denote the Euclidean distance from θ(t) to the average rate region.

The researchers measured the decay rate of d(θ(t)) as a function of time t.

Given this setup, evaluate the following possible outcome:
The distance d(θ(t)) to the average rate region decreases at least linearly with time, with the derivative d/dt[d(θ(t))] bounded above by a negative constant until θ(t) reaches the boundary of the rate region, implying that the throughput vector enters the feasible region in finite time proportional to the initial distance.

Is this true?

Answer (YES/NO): NO